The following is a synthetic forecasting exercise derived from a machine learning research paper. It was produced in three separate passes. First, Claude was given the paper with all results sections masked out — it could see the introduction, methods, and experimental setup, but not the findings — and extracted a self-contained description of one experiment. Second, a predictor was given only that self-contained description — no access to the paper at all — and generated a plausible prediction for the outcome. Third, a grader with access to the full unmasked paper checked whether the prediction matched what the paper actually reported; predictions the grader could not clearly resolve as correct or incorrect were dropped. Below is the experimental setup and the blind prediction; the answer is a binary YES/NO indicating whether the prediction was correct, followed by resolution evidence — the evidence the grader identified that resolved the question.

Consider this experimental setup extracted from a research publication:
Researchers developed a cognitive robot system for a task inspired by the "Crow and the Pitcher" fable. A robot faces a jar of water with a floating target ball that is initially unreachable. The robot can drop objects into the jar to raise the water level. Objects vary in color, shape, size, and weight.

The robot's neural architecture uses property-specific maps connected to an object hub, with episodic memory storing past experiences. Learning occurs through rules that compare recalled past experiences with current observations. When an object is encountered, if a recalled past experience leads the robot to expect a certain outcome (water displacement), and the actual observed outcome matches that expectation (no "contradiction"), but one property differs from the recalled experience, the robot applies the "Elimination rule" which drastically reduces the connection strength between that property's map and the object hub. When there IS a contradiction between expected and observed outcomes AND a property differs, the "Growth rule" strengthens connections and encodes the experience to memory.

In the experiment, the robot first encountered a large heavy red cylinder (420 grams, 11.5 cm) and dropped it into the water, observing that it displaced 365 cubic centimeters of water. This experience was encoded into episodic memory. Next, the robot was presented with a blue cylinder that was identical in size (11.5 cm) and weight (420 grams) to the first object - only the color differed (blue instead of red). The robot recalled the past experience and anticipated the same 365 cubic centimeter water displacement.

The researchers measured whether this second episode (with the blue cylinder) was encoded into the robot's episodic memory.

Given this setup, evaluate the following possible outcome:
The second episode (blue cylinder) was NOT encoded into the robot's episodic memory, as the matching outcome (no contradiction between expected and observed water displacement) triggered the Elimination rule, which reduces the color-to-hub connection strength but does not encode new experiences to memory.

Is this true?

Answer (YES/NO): YES